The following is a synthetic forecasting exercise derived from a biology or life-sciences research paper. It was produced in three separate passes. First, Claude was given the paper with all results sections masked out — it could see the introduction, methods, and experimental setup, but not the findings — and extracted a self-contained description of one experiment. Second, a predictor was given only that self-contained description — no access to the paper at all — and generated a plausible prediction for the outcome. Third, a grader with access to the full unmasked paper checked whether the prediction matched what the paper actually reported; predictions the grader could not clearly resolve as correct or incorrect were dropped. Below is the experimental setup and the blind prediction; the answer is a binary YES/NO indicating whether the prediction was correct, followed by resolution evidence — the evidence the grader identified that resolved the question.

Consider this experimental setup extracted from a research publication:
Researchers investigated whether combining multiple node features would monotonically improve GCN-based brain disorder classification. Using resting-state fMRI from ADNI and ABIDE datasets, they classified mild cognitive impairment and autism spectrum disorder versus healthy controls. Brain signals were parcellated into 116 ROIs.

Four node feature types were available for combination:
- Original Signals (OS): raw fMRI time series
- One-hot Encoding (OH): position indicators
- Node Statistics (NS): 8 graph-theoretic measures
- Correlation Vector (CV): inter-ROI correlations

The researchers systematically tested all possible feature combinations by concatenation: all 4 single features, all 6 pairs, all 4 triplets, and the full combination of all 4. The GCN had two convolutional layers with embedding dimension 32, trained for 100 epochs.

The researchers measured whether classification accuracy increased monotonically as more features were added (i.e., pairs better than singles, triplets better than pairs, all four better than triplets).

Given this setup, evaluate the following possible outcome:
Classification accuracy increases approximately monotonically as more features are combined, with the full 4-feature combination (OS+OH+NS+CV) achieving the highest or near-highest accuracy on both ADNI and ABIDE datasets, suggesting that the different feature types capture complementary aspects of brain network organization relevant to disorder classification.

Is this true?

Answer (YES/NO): NO